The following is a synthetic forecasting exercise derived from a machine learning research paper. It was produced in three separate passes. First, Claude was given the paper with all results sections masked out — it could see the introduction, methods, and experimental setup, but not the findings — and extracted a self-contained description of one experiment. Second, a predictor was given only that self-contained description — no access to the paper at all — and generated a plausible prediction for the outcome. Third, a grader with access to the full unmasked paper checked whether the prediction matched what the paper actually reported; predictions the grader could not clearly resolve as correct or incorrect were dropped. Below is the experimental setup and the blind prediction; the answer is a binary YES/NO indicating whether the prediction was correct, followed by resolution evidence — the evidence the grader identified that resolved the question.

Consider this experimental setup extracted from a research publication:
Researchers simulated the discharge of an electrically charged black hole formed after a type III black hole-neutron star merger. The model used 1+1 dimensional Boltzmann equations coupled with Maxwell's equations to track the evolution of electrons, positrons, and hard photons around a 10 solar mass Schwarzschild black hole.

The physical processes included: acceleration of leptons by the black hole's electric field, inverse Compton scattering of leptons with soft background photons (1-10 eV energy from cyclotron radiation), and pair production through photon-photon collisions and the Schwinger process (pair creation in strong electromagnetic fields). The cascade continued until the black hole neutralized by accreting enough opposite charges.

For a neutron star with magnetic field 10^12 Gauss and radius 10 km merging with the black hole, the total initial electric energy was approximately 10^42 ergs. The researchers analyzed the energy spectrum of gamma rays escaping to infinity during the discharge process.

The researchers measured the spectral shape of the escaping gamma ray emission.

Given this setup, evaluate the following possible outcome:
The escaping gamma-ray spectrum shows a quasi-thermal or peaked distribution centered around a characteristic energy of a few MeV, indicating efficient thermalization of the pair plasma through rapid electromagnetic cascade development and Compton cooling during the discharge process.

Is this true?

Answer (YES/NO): NO